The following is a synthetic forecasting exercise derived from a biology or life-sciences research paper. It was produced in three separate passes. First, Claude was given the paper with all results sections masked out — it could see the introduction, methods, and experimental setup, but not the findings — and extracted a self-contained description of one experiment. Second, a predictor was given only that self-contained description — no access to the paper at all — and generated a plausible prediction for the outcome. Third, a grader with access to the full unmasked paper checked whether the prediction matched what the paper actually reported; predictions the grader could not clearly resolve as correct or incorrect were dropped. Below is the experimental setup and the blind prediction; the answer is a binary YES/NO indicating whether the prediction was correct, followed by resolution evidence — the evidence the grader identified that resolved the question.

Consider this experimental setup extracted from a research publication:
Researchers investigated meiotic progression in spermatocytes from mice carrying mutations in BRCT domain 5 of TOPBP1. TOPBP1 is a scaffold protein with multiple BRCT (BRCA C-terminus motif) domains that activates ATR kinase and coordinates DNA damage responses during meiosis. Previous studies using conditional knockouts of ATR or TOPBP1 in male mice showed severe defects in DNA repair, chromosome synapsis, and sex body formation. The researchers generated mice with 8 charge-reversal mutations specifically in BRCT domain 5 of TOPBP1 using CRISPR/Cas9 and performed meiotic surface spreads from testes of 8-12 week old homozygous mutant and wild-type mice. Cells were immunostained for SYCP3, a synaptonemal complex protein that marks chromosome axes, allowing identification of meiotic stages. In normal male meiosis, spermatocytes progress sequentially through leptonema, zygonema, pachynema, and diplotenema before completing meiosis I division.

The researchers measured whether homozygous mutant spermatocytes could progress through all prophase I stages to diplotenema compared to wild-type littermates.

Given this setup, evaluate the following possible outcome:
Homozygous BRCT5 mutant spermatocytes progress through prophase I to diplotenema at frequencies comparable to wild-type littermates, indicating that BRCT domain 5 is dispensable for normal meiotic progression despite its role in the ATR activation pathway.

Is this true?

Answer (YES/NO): NO